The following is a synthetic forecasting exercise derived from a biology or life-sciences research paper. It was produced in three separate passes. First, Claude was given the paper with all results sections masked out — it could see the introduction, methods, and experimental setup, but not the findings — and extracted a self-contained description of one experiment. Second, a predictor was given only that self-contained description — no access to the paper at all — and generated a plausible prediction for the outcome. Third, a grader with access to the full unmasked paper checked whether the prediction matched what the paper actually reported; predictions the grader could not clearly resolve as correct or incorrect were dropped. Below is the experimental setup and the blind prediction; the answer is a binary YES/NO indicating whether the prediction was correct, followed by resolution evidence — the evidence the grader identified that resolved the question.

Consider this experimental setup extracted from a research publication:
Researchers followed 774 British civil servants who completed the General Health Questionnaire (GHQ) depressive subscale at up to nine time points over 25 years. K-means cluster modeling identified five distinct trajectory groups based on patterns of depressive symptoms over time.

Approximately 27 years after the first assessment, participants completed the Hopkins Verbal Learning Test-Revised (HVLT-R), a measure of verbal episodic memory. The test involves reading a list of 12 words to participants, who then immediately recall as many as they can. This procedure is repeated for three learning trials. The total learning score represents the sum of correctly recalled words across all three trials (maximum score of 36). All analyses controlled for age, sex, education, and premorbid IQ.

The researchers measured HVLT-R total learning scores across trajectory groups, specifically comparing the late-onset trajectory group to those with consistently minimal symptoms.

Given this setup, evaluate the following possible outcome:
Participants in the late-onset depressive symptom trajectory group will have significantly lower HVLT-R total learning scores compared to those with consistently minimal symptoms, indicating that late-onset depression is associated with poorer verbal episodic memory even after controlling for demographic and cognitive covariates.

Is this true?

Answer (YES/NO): NO